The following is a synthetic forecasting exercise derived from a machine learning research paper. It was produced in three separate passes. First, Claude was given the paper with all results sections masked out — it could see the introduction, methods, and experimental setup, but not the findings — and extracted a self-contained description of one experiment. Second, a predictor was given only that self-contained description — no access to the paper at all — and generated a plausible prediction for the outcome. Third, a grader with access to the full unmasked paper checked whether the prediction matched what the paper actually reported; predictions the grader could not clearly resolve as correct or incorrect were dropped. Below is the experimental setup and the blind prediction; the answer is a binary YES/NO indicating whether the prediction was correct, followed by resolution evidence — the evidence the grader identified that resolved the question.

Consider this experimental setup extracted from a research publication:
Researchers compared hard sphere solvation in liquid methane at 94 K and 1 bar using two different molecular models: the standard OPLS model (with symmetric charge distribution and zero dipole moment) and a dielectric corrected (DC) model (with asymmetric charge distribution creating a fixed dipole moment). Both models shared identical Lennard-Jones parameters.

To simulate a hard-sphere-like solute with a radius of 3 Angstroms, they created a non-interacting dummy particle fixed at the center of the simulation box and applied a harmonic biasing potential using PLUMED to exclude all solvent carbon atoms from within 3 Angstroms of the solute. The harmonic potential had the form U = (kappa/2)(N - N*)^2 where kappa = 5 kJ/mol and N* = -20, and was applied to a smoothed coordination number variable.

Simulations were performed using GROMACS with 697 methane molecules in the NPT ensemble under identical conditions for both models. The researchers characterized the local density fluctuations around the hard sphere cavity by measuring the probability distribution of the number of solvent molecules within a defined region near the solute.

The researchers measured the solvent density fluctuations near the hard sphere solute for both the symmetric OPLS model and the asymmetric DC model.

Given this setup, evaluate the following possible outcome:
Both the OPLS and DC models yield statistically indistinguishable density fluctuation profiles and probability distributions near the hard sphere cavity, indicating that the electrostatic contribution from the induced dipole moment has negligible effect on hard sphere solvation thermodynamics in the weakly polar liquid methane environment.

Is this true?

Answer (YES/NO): YES